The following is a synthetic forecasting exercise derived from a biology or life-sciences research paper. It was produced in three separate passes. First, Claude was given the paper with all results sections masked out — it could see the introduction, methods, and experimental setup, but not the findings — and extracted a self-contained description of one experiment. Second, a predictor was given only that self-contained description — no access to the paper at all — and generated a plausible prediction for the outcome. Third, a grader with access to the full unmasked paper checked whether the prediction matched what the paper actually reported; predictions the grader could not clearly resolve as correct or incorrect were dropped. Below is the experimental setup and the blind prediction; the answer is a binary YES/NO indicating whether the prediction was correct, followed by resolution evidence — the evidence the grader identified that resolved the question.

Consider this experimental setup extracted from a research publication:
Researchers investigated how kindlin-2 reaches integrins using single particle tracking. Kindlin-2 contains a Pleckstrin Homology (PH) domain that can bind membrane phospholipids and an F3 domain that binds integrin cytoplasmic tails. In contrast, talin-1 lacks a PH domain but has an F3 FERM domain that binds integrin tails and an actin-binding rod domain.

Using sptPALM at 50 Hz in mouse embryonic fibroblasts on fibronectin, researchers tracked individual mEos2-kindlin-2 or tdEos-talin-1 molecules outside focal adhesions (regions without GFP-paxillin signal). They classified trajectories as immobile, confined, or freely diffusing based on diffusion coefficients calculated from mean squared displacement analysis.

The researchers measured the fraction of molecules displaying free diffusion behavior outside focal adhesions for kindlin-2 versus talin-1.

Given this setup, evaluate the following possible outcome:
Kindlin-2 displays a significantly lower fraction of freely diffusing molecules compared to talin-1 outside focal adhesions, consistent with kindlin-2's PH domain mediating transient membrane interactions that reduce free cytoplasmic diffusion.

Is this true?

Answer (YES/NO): NO